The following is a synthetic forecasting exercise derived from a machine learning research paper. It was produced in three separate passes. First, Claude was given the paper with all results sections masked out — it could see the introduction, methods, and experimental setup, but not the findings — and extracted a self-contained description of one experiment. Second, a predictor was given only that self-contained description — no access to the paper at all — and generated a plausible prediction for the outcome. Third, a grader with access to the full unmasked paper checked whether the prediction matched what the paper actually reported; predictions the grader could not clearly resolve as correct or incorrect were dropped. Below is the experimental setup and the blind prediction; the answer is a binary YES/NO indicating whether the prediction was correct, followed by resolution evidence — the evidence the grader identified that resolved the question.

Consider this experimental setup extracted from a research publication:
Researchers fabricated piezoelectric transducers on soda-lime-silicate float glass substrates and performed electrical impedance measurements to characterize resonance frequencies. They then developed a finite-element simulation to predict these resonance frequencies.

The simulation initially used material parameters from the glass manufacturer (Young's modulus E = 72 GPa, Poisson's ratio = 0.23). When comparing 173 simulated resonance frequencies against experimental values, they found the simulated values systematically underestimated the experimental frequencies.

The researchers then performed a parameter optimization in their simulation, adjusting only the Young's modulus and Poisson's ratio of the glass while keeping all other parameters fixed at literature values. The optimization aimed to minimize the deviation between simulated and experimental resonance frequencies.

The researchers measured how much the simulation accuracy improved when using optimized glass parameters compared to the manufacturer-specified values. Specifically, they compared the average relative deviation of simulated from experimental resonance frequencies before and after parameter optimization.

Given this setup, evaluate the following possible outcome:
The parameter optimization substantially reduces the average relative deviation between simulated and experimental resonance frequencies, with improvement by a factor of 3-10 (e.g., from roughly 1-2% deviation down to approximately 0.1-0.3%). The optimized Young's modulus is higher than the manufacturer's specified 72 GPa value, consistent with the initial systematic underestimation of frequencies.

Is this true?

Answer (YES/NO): NO